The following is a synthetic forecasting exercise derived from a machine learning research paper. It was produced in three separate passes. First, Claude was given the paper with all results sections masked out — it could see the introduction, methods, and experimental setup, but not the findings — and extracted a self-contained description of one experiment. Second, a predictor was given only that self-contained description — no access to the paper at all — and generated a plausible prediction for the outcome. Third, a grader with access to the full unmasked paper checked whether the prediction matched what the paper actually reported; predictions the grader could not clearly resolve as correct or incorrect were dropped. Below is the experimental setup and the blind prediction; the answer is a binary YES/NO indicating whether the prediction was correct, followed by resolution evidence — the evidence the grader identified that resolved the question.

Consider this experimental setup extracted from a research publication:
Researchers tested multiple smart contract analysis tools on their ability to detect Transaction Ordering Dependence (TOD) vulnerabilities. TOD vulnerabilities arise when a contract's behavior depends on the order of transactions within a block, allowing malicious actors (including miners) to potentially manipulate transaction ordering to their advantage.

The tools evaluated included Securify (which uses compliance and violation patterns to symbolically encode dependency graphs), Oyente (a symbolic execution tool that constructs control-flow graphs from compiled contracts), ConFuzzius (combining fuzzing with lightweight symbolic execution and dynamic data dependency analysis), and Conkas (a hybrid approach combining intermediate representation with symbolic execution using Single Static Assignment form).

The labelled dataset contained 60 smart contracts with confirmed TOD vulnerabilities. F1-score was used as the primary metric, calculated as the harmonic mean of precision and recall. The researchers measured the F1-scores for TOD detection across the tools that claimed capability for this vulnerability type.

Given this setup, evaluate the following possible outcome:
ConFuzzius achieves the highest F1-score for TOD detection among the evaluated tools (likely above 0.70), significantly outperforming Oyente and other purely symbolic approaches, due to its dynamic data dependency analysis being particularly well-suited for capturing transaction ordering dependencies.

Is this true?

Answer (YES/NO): NO